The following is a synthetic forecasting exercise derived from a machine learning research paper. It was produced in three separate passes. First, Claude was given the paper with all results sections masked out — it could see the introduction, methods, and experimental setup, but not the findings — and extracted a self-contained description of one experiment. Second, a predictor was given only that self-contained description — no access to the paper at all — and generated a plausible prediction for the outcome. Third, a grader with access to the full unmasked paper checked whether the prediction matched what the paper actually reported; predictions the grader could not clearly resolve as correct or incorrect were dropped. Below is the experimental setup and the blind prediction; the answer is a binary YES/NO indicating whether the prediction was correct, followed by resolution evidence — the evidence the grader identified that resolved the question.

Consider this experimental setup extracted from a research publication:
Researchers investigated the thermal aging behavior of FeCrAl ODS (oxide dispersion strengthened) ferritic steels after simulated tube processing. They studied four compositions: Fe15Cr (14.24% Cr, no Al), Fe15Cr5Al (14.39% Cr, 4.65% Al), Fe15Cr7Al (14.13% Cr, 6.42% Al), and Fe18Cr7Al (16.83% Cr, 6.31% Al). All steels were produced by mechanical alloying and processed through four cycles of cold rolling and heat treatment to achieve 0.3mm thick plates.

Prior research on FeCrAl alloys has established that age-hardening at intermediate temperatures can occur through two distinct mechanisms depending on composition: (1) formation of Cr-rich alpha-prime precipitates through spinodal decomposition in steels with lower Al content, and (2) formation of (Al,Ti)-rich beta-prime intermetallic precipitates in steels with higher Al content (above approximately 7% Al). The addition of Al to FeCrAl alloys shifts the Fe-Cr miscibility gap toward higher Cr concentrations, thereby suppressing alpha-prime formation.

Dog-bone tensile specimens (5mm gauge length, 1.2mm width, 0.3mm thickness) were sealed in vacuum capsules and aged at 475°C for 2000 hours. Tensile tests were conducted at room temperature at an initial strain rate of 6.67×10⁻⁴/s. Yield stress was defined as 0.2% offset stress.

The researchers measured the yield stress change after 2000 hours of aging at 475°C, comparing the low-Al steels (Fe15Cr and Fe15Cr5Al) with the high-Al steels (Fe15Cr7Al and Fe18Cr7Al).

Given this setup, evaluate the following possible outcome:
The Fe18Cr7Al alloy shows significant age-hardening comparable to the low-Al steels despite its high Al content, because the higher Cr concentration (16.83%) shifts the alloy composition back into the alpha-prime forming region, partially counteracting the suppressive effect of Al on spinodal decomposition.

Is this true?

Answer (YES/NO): NO